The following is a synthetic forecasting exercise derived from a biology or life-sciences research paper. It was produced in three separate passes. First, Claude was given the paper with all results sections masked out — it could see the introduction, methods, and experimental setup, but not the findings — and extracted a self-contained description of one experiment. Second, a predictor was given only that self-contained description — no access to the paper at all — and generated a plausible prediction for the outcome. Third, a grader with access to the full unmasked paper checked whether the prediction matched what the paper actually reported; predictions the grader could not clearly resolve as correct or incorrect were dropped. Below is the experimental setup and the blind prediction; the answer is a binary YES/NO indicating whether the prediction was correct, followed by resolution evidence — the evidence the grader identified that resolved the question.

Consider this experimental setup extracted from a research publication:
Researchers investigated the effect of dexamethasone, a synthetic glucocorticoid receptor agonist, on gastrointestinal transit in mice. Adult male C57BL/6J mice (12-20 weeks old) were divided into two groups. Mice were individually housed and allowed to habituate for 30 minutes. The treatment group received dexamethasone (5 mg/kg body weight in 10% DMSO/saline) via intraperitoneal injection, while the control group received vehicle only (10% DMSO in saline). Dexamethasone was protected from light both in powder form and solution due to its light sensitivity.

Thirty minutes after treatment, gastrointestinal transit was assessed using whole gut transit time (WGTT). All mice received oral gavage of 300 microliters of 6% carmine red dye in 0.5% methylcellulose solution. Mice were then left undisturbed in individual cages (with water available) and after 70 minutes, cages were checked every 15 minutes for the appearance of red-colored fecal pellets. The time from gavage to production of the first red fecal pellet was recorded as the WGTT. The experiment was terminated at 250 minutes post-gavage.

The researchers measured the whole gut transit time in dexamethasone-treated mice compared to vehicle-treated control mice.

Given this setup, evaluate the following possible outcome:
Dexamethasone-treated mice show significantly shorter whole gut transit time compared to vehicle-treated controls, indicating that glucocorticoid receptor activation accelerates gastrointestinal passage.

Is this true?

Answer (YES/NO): NO